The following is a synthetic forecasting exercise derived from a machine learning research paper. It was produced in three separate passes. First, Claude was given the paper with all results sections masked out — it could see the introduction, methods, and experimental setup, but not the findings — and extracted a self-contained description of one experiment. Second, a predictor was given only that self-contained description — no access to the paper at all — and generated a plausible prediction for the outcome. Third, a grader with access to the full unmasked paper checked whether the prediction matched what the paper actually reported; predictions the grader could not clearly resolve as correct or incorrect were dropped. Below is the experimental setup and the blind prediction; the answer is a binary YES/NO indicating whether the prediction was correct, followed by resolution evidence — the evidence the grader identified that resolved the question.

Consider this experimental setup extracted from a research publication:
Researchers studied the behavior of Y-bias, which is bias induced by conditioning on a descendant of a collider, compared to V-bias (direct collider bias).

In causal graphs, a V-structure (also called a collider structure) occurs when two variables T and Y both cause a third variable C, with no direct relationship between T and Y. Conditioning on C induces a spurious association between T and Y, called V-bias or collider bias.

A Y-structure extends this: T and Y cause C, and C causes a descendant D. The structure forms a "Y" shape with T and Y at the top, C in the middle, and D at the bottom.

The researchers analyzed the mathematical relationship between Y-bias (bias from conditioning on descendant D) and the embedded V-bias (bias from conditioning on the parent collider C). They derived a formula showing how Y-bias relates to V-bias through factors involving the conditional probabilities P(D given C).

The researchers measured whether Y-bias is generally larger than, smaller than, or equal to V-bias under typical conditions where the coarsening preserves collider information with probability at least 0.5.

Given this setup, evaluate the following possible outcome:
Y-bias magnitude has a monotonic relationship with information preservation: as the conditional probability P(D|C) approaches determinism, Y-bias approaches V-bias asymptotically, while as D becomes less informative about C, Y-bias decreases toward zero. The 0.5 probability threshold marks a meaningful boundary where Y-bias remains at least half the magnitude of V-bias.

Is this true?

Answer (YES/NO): NO